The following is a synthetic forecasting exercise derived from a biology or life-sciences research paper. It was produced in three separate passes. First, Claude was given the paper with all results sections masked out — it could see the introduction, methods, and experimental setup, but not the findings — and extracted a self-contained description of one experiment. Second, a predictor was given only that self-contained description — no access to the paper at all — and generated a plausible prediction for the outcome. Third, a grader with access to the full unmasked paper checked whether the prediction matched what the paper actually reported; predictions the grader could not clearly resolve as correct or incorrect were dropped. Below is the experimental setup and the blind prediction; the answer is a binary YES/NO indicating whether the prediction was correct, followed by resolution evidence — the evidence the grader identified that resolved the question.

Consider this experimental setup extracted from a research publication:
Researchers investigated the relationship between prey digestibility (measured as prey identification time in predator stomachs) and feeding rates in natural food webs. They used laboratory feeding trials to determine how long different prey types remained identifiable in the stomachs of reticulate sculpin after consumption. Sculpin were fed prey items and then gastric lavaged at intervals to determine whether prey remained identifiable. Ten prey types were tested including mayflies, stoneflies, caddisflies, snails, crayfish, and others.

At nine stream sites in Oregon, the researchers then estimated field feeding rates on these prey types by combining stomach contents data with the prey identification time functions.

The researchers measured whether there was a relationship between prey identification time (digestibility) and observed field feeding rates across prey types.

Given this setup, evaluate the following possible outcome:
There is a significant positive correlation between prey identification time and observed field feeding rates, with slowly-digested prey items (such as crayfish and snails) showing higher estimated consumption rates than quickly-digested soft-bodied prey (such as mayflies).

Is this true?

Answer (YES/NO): NO